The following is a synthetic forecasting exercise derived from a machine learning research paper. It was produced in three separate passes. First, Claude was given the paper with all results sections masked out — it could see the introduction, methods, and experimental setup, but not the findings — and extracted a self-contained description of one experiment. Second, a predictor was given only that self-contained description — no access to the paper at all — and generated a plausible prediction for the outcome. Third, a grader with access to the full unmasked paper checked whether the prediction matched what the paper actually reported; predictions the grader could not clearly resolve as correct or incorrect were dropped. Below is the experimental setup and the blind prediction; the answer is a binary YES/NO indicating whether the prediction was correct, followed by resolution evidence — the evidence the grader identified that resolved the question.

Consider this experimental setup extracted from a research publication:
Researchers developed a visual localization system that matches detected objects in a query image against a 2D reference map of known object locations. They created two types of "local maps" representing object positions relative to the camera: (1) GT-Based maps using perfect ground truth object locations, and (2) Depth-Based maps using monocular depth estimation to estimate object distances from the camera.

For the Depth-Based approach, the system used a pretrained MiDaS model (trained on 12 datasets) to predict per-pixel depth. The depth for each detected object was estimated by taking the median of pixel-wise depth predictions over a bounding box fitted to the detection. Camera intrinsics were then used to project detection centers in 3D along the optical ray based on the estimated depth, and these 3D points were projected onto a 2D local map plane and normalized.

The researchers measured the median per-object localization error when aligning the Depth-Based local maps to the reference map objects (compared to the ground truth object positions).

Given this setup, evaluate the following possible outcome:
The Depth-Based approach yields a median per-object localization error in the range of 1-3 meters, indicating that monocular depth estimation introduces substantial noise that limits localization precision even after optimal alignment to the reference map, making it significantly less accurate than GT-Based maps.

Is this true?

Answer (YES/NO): NO